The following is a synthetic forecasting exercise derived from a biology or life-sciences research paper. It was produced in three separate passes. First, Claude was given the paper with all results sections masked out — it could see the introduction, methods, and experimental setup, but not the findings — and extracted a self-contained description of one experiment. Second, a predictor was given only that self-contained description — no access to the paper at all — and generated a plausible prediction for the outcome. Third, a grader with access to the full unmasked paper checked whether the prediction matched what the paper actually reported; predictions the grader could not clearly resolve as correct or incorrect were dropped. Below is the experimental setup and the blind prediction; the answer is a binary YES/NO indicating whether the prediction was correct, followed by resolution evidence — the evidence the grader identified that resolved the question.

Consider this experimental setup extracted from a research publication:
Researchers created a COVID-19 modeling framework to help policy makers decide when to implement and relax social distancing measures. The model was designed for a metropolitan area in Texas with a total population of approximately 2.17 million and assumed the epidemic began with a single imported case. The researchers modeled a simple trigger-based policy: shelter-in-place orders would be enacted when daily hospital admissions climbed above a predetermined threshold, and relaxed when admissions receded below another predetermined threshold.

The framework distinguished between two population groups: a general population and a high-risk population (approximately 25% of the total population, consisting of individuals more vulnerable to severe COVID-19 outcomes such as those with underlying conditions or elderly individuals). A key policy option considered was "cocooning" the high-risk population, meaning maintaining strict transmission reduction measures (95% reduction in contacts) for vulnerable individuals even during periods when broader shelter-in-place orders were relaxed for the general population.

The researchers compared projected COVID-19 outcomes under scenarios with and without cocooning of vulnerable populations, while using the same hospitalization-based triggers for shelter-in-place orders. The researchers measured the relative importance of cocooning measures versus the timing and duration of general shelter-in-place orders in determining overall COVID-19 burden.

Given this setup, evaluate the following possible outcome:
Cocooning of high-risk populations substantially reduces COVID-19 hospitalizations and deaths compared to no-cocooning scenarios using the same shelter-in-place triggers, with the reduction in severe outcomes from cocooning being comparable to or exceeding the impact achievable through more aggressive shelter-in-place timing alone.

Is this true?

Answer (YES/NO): YES